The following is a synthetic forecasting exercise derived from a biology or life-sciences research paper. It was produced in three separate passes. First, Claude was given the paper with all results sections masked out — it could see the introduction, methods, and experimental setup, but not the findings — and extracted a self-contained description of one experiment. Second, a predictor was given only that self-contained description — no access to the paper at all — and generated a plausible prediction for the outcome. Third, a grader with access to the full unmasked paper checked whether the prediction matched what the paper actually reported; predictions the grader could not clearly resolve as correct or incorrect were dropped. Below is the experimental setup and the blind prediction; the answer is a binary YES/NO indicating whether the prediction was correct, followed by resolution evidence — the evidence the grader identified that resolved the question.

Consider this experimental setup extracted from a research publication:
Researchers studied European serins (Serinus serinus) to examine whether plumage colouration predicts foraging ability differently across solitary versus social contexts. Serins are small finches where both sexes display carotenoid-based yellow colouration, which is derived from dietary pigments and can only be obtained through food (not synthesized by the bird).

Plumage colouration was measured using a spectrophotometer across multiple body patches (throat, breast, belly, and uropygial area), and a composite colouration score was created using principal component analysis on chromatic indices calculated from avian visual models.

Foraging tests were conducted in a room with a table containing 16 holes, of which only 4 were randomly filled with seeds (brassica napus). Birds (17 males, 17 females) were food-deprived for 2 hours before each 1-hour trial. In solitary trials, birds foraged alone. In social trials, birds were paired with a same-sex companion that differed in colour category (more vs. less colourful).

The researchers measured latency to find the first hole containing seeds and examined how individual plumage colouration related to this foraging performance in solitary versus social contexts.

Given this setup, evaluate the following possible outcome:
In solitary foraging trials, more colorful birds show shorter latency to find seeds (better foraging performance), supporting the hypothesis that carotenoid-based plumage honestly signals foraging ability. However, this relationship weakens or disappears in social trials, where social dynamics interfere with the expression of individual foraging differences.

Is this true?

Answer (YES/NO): YES